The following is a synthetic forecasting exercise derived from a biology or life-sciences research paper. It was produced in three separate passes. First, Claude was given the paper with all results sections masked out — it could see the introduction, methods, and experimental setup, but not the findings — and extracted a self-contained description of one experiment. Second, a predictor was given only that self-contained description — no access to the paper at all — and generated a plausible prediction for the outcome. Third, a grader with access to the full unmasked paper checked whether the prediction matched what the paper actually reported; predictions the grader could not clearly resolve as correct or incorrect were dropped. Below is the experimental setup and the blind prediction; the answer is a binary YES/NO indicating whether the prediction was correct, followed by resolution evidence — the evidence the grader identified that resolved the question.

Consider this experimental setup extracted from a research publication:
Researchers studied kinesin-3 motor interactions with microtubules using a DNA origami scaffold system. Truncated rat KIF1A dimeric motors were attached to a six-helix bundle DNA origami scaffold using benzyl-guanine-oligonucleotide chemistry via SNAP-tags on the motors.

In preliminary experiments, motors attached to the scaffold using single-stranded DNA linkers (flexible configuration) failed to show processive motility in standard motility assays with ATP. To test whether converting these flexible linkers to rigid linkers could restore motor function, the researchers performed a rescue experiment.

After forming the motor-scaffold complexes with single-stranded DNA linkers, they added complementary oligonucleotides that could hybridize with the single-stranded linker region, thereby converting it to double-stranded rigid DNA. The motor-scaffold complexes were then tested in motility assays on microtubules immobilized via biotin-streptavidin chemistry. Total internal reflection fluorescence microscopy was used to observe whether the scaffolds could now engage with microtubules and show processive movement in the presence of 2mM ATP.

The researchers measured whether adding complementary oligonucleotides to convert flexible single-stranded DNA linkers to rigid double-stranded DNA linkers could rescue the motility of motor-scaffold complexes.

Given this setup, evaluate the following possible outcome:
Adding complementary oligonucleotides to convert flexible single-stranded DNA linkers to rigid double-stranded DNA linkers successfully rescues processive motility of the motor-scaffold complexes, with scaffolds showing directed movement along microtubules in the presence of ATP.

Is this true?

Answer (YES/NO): YES